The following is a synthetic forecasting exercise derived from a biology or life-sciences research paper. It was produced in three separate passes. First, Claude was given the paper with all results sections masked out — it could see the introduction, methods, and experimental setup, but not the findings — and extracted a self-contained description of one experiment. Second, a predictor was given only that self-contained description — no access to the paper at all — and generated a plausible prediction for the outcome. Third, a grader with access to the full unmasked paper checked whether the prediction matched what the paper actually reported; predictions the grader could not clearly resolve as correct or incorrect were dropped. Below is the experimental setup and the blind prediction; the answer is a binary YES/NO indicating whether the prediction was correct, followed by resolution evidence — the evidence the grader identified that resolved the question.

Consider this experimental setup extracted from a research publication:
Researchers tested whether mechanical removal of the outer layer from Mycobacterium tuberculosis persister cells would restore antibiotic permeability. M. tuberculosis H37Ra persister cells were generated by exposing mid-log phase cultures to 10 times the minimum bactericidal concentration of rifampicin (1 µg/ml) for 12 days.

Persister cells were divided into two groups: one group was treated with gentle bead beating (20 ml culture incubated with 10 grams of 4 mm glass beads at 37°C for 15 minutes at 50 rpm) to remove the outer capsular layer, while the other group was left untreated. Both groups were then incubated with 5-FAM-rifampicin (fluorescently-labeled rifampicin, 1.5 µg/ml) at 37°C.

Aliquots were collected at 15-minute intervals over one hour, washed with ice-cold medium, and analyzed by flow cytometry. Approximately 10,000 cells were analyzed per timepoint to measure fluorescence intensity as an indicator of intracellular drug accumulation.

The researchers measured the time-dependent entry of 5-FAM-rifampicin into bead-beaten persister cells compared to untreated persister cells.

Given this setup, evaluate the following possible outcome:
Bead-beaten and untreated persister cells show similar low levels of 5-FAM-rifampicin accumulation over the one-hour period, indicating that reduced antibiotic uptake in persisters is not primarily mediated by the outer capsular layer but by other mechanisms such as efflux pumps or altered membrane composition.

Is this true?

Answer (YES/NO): NO